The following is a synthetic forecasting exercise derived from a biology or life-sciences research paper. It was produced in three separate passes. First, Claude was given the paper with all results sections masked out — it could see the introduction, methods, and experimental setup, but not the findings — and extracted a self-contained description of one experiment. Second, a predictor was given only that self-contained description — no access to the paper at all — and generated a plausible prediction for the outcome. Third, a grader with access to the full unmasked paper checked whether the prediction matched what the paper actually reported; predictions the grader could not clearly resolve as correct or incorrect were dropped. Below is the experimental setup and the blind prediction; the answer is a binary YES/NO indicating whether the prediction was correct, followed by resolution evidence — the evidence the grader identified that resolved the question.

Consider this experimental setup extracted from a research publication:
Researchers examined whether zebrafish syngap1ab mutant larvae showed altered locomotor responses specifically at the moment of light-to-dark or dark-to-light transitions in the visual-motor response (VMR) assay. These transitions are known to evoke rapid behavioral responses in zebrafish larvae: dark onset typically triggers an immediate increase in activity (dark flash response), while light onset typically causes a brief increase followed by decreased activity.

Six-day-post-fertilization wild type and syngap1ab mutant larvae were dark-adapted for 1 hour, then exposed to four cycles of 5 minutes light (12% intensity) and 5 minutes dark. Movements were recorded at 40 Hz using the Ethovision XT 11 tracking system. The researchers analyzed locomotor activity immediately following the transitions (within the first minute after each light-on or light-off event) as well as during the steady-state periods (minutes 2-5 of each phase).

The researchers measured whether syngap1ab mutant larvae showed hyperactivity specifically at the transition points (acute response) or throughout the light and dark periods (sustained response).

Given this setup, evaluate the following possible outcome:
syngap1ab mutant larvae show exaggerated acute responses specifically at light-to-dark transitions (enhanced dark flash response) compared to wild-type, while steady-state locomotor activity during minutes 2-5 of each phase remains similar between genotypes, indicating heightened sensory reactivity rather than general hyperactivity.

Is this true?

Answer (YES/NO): NO